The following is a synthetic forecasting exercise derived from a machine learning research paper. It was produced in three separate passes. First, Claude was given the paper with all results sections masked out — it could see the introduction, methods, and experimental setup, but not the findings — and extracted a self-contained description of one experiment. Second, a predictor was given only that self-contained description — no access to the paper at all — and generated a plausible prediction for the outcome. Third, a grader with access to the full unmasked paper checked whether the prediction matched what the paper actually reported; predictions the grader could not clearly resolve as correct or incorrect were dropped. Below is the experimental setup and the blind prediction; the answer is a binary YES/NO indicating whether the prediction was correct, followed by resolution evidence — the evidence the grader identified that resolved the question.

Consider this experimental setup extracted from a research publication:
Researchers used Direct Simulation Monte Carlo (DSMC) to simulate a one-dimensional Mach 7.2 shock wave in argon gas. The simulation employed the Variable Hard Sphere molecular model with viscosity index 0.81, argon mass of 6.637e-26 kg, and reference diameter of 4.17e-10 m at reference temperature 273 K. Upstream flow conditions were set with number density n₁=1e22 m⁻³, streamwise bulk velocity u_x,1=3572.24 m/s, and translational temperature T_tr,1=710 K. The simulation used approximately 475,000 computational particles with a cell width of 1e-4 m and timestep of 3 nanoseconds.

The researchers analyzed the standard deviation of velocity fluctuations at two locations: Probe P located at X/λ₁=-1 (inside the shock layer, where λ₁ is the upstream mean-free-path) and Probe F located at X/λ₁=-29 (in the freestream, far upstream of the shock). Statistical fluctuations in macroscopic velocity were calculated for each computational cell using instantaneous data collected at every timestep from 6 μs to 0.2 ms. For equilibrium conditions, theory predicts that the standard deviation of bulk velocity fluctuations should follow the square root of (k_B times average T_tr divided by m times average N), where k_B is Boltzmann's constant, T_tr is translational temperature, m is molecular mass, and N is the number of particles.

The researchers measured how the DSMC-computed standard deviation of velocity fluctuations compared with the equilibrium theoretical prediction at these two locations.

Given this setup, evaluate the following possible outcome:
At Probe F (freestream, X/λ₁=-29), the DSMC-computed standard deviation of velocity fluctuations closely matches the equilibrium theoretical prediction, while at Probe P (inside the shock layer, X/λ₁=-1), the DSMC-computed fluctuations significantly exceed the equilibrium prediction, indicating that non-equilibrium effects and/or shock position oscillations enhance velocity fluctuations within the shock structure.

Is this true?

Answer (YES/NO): YES